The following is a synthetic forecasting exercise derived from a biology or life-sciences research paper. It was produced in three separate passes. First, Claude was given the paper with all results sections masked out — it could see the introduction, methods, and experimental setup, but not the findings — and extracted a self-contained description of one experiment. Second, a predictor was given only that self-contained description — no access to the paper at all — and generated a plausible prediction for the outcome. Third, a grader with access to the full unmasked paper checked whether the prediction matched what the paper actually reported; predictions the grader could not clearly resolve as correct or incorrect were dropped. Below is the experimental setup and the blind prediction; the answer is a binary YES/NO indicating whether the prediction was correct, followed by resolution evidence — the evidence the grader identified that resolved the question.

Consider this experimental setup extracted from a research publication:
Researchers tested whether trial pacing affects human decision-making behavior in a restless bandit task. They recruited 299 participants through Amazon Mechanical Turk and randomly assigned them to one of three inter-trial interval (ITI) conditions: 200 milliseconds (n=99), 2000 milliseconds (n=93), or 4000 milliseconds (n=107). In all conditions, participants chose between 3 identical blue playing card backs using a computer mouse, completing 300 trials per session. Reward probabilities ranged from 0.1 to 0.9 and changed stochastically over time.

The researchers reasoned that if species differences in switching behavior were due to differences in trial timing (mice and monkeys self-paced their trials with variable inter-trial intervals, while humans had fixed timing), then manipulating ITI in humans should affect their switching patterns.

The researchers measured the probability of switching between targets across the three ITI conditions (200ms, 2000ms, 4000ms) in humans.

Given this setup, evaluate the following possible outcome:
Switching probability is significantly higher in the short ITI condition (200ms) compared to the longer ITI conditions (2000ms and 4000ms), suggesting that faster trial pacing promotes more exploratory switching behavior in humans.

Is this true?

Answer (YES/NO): NO